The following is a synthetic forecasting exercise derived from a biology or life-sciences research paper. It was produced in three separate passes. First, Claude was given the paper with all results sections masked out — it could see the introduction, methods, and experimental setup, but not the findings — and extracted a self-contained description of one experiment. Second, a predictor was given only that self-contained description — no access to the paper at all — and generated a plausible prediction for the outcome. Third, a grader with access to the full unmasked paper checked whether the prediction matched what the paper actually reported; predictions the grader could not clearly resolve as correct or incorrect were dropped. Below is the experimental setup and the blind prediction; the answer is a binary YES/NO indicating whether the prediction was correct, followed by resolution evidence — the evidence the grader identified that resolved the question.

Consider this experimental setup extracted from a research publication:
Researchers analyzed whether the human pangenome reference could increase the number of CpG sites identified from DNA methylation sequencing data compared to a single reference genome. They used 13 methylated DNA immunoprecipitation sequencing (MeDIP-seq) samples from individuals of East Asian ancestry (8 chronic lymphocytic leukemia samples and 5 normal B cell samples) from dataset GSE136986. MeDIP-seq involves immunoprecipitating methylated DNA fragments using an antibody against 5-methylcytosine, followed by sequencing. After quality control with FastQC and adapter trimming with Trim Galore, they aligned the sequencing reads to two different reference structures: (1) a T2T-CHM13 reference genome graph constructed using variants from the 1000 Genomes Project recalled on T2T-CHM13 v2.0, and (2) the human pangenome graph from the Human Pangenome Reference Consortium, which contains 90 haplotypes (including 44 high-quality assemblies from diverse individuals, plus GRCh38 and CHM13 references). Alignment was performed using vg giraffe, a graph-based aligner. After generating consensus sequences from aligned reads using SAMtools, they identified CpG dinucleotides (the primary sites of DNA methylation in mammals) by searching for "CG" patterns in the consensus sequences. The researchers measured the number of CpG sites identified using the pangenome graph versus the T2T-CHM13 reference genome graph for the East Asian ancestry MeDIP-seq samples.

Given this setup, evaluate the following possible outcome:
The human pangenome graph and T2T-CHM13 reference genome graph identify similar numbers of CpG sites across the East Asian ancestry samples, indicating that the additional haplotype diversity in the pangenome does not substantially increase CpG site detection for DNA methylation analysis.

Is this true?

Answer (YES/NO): NO